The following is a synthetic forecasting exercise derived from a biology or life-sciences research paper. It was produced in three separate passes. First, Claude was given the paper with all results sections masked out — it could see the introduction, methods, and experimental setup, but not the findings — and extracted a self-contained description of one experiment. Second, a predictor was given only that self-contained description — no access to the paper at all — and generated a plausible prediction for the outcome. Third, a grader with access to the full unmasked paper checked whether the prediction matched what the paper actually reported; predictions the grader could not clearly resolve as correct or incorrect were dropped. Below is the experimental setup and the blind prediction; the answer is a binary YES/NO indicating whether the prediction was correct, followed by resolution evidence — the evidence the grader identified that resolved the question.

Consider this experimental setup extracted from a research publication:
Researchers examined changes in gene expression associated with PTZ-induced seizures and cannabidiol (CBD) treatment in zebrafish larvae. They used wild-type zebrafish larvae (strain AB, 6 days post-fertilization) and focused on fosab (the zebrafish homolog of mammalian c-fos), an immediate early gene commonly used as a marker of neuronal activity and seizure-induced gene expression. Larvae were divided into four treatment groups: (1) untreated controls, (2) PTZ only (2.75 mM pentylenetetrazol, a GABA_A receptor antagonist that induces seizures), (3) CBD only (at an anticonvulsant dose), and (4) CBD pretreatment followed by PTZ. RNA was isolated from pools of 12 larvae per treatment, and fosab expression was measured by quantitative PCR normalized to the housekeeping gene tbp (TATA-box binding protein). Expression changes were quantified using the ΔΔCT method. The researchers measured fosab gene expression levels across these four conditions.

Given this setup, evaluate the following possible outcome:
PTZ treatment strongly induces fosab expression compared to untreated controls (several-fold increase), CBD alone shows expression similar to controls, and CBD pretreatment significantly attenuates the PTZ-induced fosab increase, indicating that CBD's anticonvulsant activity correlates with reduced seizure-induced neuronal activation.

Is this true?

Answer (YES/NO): NO